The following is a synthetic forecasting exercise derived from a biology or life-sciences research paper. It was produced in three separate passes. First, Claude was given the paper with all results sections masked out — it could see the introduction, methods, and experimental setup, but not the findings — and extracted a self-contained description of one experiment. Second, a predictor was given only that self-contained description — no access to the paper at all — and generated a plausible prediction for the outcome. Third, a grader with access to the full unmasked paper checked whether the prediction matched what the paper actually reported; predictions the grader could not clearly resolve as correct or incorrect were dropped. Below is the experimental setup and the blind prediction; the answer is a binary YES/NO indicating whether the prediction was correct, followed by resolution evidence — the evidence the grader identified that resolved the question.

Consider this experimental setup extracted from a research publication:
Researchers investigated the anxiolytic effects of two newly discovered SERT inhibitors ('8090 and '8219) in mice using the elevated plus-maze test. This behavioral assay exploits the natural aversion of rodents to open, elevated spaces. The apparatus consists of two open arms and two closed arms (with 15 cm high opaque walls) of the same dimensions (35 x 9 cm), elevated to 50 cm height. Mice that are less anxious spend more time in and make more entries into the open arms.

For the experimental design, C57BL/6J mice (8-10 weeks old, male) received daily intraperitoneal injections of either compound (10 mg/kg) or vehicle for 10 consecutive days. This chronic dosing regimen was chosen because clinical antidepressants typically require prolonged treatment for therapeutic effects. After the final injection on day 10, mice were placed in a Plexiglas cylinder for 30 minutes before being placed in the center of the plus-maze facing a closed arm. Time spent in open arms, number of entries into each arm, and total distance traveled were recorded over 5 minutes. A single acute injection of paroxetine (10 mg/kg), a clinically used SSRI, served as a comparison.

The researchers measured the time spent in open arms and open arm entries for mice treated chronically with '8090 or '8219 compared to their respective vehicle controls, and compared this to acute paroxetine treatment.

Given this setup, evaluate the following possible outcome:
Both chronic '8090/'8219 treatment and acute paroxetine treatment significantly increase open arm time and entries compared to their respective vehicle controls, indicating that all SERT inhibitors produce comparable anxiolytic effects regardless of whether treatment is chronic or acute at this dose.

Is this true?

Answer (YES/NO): YES